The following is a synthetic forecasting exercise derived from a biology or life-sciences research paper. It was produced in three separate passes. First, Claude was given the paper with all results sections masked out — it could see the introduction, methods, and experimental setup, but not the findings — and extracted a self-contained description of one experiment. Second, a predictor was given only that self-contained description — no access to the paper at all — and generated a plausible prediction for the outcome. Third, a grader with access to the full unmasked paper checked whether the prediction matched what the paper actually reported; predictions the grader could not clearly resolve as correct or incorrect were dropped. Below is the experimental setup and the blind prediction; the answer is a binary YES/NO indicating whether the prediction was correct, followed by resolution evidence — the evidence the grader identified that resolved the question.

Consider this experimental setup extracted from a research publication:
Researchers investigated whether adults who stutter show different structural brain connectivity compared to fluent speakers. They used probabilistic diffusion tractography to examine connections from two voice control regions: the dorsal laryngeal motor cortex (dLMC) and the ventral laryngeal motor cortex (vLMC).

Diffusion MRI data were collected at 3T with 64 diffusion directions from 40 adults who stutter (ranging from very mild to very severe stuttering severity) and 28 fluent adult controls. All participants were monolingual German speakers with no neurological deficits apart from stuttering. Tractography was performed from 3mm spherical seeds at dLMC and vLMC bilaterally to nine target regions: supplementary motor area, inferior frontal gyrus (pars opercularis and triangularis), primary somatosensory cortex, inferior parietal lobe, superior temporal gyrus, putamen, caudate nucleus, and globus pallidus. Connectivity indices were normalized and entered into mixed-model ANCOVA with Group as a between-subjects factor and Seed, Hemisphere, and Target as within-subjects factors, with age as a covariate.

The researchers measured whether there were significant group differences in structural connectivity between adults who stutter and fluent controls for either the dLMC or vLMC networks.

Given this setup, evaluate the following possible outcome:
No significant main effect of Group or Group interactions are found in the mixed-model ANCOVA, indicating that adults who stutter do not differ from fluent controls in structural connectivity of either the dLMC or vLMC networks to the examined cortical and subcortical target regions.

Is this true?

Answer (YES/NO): NO